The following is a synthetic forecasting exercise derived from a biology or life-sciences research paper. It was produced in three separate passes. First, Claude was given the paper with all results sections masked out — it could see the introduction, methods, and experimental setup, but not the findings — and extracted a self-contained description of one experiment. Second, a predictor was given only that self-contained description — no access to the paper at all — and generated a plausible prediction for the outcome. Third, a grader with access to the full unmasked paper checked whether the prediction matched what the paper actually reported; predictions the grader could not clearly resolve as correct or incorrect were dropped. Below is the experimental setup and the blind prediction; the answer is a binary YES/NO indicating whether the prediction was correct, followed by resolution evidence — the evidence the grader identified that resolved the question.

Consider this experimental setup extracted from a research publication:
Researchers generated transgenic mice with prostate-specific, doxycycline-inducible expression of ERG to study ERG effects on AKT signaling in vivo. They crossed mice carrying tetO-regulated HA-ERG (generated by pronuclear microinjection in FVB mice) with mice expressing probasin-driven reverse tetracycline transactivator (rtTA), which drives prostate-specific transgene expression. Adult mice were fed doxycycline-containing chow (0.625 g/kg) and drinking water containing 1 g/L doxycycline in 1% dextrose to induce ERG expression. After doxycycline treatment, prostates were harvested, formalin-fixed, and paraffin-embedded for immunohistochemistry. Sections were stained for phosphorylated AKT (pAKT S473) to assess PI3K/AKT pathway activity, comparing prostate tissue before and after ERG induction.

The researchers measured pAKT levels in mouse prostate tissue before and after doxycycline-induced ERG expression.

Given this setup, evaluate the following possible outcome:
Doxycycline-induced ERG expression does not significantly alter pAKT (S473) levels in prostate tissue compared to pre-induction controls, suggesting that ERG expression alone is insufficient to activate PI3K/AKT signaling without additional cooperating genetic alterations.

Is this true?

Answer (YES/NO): NO